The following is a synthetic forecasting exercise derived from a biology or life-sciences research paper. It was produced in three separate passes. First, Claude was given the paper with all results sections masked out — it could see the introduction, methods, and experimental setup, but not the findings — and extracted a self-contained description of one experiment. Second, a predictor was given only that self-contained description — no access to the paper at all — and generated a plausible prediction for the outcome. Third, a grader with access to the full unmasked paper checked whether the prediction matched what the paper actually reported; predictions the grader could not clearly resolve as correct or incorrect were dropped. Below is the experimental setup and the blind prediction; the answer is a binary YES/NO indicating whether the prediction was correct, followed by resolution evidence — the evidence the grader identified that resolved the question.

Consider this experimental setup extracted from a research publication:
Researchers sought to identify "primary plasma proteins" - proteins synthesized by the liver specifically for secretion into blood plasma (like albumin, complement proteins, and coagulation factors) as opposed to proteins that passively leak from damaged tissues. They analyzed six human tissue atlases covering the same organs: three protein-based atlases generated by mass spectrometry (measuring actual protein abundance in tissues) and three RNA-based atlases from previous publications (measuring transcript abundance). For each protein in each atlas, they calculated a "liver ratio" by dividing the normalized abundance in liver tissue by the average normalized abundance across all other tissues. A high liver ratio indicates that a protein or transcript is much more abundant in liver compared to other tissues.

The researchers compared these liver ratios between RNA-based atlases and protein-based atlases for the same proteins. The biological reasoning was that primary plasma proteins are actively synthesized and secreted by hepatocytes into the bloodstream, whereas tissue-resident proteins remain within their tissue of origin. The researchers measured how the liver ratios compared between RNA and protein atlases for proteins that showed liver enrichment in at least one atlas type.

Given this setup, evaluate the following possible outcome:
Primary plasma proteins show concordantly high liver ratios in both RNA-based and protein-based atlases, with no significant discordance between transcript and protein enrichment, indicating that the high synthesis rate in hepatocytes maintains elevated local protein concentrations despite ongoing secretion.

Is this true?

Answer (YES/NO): NO